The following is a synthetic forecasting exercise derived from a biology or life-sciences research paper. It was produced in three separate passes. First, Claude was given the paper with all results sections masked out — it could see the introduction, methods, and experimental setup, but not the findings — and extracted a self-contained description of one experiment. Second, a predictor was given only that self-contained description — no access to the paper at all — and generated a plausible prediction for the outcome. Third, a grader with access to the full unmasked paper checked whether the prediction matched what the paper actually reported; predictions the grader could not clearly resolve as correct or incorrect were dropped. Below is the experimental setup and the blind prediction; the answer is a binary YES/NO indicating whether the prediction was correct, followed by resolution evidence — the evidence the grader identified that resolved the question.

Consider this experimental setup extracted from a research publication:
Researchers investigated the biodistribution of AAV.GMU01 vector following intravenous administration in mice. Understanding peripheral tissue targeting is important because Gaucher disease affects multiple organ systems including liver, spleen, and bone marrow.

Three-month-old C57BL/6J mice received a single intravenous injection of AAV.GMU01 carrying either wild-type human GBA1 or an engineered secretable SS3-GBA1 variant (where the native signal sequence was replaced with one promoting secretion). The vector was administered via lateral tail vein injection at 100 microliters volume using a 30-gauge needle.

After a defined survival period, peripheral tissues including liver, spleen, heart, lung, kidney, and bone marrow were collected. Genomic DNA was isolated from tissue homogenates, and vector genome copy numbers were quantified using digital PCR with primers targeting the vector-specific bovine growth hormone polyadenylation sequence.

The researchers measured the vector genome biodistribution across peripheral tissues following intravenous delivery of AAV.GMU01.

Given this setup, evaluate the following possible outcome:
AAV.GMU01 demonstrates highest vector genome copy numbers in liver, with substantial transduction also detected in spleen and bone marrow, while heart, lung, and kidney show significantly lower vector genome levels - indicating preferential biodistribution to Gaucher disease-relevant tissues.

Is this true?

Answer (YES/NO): NO